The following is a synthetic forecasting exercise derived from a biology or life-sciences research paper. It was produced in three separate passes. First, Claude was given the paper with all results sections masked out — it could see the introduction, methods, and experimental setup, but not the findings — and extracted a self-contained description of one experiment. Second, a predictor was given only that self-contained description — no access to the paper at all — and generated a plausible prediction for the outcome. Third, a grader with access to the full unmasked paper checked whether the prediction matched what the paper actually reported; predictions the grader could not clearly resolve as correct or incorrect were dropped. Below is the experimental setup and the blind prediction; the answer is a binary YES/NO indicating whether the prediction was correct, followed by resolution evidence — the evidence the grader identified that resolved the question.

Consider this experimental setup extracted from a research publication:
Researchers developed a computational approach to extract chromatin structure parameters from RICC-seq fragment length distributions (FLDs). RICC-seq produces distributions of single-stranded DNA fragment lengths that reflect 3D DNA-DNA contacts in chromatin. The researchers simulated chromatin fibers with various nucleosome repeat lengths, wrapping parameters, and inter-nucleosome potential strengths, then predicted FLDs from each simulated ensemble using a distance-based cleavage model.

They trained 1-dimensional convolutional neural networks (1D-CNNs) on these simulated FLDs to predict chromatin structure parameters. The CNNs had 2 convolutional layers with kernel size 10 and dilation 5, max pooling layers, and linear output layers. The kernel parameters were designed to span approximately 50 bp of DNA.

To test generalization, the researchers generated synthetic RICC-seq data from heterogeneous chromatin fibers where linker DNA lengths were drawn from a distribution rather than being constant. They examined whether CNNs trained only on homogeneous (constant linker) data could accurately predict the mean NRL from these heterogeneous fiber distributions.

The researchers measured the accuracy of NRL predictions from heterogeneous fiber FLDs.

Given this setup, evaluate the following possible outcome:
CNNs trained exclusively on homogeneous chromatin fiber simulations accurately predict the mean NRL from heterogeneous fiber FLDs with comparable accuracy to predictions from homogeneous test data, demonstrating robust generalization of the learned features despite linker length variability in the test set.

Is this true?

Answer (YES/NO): NO